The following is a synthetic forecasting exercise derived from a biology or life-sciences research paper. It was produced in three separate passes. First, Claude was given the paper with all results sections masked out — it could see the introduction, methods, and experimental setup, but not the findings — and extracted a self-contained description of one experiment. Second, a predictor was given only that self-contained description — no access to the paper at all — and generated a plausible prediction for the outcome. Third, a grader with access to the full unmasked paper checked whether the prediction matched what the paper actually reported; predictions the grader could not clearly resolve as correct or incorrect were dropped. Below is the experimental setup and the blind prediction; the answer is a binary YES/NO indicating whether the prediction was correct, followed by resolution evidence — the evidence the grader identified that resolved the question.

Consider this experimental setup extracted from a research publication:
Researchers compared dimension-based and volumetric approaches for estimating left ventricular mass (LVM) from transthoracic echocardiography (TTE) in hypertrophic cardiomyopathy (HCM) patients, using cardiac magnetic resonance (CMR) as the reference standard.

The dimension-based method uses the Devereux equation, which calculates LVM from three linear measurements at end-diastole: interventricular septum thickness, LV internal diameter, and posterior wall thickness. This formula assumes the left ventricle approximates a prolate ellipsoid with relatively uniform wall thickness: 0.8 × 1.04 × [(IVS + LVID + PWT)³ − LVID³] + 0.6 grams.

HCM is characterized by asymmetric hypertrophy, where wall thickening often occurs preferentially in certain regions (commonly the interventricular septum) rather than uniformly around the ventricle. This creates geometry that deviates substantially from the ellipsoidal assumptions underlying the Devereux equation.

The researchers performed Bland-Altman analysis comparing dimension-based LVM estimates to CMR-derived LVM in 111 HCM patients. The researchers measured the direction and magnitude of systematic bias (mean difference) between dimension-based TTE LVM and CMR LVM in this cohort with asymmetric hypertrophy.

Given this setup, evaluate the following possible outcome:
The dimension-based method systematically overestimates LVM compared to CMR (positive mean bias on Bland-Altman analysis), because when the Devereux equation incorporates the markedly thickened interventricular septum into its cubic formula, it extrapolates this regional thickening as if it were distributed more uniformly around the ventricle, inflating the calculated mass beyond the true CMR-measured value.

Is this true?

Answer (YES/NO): YES